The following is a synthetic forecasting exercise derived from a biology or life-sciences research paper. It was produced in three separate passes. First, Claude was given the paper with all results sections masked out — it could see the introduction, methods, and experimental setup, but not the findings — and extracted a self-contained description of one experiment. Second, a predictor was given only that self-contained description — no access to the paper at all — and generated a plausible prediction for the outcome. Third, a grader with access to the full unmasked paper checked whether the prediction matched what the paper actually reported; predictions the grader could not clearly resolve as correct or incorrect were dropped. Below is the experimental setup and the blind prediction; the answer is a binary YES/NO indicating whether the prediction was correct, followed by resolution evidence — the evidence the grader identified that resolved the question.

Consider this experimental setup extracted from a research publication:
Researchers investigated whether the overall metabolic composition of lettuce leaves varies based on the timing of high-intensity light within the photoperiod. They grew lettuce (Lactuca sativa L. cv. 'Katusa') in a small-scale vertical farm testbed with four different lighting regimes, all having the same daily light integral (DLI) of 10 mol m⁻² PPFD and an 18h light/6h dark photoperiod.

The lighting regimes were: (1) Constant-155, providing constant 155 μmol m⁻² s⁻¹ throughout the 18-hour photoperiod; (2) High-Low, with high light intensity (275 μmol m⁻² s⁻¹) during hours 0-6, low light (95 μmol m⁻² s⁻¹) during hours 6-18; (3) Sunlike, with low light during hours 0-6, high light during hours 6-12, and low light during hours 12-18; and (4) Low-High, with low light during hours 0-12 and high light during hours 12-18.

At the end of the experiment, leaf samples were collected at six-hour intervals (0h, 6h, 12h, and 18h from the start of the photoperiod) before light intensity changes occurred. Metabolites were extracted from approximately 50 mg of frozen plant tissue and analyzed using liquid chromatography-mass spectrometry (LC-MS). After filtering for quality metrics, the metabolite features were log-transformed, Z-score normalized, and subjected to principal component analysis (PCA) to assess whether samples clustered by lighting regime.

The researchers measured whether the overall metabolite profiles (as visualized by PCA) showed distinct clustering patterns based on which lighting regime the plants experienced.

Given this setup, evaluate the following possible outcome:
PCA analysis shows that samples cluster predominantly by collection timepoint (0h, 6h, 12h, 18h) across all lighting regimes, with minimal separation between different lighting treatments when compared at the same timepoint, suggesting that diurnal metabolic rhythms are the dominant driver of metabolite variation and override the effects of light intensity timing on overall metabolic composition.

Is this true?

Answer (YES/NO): NO